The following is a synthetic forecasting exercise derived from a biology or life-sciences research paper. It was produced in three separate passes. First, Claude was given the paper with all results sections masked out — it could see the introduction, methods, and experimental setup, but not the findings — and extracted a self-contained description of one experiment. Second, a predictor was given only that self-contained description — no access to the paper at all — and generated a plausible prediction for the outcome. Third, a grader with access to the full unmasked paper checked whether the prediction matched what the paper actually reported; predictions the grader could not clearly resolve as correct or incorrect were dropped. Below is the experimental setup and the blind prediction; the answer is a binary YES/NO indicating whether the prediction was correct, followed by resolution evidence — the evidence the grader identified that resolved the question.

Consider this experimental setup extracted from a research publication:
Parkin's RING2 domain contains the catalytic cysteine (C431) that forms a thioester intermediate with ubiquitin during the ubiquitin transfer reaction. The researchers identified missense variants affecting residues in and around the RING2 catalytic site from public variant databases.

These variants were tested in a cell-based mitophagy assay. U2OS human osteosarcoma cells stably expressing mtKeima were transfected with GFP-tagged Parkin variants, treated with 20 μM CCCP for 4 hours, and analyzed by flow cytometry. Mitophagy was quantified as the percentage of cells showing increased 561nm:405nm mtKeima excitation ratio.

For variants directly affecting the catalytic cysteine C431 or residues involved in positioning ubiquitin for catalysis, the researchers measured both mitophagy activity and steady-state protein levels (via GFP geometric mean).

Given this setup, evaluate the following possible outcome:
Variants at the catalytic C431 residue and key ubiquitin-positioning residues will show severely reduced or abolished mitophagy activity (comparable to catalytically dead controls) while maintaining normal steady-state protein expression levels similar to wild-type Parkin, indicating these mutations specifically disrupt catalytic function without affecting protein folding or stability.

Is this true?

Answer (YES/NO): YES